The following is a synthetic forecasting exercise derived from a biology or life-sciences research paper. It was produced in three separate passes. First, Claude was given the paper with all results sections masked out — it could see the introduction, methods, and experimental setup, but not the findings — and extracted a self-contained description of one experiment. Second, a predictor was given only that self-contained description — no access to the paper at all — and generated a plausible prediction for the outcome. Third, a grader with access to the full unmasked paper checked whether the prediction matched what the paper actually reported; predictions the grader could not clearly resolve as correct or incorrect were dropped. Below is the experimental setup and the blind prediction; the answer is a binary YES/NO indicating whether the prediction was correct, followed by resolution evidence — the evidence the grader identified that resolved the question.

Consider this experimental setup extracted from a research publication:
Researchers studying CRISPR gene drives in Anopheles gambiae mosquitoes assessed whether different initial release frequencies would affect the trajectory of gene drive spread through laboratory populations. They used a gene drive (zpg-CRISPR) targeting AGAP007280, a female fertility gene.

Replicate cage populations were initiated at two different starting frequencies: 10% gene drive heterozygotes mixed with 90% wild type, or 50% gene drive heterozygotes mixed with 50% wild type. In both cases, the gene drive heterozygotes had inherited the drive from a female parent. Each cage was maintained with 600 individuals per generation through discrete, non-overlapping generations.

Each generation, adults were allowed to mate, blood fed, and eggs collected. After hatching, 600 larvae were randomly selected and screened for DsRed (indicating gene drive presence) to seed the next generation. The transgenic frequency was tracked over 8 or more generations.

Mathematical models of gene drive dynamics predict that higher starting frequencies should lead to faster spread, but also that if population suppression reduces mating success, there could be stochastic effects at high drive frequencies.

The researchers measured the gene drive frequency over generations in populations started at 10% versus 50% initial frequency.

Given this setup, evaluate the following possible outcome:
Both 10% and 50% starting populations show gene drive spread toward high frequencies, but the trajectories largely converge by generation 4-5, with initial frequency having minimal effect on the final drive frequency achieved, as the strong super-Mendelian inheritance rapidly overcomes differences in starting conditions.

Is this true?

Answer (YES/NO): YES